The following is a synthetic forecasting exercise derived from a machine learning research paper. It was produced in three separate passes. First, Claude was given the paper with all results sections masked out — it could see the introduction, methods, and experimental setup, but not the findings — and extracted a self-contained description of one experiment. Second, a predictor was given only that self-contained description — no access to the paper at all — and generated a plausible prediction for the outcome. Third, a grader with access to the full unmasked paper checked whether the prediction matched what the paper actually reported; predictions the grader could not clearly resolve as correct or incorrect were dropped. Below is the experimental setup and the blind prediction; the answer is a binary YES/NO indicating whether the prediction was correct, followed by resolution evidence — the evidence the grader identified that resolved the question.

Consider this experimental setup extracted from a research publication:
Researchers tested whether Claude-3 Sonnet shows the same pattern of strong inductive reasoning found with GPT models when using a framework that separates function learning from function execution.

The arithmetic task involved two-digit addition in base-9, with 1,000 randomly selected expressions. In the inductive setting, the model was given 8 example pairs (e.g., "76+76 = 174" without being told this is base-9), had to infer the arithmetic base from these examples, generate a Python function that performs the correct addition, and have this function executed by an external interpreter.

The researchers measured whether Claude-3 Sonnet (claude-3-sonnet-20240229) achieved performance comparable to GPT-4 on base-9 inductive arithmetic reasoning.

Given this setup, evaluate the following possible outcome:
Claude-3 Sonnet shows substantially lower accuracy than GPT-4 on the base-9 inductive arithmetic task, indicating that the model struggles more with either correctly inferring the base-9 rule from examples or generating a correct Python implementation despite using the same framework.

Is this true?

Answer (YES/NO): YES